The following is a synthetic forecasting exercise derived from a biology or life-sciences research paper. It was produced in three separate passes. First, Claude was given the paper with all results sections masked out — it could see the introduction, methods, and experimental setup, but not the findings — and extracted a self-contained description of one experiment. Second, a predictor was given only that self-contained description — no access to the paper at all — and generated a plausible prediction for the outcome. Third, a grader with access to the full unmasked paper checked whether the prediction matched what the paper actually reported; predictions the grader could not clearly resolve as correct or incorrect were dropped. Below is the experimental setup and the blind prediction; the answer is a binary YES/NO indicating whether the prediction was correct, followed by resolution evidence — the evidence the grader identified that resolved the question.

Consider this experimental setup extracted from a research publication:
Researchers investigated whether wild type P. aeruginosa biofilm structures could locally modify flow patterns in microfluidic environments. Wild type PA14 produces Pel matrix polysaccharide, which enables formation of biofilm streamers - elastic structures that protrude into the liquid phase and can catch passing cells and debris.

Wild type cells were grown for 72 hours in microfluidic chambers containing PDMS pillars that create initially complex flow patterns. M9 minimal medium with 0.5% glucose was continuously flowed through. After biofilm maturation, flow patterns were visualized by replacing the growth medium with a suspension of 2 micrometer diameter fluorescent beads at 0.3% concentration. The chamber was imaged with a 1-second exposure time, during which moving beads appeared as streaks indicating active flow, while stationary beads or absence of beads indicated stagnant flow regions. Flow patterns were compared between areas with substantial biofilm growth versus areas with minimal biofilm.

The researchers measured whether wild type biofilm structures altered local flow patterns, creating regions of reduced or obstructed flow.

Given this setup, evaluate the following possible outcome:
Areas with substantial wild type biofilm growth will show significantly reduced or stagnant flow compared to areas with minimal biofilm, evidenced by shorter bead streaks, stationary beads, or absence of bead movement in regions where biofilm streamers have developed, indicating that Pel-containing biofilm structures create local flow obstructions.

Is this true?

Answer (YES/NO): YES